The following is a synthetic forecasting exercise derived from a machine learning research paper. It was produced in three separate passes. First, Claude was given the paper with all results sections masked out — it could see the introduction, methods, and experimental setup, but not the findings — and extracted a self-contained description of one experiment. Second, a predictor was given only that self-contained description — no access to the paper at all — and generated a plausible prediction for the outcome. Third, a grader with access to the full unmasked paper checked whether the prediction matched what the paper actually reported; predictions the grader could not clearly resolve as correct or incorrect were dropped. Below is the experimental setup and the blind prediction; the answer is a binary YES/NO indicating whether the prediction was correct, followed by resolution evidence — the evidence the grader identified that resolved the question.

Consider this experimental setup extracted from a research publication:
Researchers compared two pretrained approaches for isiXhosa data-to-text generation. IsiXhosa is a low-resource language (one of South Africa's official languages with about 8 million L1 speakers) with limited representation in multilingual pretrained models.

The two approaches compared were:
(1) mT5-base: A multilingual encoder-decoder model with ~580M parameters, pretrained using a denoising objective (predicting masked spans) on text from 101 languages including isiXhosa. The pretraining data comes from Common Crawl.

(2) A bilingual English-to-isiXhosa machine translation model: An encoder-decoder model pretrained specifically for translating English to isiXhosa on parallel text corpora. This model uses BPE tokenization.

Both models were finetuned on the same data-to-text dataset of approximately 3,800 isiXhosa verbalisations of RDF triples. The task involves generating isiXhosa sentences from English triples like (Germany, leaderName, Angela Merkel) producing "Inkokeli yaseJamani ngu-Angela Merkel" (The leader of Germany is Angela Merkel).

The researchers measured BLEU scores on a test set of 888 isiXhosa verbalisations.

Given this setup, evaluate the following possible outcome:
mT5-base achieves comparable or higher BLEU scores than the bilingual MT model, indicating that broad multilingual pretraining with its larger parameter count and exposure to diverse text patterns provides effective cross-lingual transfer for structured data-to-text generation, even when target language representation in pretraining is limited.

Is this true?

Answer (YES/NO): NO